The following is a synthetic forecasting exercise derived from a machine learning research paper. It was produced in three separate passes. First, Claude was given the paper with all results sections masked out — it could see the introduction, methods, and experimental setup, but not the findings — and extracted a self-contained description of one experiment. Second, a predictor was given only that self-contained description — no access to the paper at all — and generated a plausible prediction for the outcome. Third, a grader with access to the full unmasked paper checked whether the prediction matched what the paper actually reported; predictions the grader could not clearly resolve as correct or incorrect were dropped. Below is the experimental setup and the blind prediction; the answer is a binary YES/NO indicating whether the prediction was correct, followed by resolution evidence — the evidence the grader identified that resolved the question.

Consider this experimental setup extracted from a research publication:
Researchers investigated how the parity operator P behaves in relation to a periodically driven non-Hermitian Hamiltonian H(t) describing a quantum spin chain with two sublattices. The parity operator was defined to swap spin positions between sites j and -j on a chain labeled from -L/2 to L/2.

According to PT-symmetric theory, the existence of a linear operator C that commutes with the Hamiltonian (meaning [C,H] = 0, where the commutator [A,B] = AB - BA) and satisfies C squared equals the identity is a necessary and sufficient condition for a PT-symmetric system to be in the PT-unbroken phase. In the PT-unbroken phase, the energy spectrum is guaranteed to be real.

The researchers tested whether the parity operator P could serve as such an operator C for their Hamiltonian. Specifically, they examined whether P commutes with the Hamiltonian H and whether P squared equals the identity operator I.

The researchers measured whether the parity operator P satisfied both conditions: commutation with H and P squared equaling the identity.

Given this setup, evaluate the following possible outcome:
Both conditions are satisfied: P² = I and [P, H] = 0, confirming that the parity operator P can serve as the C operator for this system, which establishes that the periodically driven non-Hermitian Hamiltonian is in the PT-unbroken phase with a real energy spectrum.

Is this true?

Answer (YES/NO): YES